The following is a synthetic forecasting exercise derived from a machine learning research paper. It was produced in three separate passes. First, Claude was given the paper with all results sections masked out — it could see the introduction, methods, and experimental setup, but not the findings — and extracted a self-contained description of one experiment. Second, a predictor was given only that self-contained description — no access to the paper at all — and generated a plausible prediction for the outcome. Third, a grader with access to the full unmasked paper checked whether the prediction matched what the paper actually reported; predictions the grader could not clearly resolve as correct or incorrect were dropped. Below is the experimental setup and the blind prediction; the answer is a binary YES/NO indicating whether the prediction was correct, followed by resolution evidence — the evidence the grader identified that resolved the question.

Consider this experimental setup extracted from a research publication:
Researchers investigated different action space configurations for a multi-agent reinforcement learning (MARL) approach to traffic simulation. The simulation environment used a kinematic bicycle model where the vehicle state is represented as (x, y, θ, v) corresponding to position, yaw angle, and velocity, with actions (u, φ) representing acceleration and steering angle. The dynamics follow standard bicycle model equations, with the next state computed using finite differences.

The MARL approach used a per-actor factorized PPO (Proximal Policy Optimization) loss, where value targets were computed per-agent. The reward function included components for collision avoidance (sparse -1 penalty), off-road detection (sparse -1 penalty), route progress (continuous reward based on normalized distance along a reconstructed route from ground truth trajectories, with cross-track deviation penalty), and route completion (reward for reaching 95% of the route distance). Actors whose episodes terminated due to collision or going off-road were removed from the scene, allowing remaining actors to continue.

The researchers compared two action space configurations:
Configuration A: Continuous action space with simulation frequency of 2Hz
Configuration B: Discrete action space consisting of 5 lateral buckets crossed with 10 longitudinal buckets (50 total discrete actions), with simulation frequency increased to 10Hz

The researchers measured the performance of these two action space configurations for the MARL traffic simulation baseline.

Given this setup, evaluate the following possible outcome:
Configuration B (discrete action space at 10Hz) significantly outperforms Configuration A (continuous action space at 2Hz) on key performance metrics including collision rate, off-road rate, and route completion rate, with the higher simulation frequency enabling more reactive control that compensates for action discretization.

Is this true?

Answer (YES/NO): YES